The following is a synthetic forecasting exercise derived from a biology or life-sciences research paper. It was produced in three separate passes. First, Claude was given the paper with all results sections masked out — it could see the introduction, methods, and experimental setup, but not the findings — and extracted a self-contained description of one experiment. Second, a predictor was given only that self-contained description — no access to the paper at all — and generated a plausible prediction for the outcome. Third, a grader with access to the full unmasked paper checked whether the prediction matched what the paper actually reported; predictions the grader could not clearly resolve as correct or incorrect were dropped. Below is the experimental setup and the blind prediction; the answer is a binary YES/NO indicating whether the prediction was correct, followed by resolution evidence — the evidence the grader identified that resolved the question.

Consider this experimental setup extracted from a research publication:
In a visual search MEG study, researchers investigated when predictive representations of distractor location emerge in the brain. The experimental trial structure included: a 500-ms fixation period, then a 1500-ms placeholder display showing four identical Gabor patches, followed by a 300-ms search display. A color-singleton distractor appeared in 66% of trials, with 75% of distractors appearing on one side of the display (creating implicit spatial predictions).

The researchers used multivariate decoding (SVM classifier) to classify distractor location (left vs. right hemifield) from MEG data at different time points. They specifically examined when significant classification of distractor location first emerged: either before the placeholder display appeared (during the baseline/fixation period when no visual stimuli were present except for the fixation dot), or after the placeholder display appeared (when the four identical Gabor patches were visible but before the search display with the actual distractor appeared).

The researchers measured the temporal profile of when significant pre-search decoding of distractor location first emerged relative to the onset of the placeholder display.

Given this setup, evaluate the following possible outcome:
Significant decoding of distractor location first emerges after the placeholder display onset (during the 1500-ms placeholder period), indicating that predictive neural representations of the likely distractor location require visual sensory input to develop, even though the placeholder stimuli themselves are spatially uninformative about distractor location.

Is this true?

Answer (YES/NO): YES